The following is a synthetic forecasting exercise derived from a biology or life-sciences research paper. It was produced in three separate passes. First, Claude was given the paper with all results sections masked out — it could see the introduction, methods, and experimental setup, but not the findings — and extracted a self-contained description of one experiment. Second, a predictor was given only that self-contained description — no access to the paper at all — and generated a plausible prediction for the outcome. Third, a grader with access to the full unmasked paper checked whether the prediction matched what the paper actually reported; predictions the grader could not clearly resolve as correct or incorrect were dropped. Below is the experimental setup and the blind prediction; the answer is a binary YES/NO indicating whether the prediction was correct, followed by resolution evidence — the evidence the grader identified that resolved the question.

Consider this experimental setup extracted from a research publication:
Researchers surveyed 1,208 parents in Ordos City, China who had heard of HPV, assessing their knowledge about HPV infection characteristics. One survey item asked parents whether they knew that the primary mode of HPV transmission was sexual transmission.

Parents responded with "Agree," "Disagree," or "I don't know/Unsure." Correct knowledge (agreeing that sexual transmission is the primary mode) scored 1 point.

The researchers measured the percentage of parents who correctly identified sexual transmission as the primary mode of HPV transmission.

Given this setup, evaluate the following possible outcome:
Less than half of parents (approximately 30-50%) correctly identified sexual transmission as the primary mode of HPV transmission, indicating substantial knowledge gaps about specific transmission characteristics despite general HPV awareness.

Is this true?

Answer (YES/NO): YES